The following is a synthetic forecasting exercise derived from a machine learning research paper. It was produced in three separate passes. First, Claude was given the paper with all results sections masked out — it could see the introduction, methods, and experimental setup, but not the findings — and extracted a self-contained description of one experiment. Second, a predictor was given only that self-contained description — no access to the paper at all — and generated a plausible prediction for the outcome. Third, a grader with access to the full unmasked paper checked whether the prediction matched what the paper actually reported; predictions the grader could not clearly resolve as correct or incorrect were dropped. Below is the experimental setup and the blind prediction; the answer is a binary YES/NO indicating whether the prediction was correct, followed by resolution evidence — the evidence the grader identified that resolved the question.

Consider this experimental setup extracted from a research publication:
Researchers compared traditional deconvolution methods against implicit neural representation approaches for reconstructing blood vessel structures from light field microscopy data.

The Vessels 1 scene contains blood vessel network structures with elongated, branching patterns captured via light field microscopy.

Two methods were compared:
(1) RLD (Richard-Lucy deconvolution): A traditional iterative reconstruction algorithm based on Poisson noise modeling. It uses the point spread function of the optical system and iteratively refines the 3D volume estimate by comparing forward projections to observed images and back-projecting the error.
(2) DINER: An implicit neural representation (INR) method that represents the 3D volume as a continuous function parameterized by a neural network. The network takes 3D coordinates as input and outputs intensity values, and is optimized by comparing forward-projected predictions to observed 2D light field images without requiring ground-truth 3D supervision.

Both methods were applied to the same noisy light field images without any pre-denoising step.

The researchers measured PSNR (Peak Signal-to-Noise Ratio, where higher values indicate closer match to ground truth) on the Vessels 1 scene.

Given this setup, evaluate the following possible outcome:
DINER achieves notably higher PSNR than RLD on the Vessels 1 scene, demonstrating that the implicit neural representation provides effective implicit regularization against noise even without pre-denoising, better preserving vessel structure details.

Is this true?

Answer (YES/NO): NO